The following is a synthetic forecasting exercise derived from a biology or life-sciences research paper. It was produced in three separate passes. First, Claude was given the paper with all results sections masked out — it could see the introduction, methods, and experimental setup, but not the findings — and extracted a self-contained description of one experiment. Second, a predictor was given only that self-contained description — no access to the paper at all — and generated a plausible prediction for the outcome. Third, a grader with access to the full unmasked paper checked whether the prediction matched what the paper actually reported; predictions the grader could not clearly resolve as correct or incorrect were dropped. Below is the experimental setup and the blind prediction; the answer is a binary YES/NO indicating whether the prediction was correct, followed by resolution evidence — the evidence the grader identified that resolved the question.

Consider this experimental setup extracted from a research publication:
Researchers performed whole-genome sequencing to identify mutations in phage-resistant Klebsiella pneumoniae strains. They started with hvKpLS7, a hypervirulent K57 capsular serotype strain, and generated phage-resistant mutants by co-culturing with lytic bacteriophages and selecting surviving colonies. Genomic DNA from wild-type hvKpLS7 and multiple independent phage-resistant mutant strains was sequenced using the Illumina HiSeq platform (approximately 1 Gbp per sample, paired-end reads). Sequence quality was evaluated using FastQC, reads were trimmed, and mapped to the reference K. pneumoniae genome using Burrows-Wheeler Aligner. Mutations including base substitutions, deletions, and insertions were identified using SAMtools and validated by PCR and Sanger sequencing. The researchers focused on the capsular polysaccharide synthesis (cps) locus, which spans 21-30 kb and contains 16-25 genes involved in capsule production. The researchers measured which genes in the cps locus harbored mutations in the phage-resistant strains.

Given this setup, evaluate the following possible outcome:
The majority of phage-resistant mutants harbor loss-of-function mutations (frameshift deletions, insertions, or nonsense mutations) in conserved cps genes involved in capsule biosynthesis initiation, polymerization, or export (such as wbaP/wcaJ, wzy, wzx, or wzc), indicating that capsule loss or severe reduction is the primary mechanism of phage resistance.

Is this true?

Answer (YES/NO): YES